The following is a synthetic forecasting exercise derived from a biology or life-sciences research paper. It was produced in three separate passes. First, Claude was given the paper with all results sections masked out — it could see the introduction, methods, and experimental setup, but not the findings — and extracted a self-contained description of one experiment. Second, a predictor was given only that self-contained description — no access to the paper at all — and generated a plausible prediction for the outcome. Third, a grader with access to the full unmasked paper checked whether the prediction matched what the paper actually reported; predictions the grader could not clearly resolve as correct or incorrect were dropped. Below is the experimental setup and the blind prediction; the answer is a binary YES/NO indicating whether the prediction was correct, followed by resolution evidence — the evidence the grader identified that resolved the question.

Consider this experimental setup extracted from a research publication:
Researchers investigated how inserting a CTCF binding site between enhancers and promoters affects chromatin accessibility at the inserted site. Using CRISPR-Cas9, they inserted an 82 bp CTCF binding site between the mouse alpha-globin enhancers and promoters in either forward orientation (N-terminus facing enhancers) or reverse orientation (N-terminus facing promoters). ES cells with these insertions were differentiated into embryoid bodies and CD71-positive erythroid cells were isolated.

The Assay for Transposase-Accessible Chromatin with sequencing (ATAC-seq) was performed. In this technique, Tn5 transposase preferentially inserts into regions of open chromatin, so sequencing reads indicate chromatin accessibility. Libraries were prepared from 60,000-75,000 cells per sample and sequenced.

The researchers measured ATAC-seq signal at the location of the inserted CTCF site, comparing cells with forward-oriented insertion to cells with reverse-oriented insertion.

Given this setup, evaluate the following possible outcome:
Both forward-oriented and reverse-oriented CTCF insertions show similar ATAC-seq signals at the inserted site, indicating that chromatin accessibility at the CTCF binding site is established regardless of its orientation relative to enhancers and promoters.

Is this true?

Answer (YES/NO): YES